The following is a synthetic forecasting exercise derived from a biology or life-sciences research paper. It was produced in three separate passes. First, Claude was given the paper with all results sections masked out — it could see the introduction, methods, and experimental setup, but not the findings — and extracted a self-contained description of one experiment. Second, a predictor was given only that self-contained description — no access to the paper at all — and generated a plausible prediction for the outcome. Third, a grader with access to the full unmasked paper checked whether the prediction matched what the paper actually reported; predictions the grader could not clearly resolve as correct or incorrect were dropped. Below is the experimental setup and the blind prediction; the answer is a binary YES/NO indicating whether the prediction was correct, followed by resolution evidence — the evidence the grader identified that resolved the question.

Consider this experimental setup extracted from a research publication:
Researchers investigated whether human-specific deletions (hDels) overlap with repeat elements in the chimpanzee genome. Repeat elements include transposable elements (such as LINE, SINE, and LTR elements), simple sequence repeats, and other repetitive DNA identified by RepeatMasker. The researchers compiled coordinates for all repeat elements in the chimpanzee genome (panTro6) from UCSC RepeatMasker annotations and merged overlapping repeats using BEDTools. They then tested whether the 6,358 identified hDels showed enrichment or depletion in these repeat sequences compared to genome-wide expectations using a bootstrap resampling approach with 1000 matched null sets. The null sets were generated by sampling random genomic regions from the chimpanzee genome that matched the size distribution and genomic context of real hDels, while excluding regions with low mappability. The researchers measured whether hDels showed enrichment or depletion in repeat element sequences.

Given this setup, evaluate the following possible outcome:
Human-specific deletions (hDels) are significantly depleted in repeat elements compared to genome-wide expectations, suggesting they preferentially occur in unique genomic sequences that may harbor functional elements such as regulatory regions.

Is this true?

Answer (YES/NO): NO